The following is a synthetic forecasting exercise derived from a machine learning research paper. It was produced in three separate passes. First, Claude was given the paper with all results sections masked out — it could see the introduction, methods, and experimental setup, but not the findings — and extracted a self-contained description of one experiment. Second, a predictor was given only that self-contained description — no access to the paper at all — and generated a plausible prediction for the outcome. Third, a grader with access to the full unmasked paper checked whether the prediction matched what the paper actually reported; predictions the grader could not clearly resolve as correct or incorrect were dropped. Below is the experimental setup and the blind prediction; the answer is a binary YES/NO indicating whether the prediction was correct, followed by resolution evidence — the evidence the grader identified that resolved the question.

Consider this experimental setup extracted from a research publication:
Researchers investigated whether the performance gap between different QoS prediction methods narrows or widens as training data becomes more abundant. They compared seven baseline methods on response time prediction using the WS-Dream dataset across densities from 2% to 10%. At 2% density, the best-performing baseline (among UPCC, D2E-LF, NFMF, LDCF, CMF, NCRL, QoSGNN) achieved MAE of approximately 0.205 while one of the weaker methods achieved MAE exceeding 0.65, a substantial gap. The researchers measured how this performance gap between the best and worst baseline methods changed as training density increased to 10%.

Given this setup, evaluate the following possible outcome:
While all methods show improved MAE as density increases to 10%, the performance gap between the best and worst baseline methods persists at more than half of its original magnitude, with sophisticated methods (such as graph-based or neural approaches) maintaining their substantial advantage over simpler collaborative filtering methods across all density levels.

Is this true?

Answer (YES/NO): NO